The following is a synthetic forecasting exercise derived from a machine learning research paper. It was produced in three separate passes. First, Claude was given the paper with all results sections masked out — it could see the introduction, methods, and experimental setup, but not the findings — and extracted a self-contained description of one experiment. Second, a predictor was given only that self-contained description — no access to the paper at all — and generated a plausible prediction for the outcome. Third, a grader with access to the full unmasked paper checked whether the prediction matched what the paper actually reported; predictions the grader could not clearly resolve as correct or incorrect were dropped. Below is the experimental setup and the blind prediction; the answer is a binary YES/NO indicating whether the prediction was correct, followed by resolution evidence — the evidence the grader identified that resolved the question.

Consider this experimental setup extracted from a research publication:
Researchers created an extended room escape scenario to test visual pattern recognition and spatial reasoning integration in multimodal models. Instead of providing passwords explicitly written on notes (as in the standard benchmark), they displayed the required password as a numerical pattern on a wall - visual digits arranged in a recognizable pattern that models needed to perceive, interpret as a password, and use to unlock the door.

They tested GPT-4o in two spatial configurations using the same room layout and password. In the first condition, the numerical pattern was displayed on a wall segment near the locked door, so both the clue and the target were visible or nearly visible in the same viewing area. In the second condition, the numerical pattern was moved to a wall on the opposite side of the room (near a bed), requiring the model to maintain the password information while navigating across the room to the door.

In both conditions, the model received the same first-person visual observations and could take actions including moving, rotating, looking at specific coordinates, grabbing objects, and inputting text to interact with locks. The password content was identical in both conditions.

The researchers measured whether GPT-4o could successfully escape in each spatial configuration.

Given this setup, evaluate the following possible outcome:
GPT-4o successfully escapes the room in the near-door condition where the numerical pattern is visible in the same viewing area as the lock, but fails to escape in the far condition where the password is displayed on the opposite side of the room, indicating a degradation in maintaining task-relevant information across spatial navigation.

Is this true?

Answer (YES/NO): YES